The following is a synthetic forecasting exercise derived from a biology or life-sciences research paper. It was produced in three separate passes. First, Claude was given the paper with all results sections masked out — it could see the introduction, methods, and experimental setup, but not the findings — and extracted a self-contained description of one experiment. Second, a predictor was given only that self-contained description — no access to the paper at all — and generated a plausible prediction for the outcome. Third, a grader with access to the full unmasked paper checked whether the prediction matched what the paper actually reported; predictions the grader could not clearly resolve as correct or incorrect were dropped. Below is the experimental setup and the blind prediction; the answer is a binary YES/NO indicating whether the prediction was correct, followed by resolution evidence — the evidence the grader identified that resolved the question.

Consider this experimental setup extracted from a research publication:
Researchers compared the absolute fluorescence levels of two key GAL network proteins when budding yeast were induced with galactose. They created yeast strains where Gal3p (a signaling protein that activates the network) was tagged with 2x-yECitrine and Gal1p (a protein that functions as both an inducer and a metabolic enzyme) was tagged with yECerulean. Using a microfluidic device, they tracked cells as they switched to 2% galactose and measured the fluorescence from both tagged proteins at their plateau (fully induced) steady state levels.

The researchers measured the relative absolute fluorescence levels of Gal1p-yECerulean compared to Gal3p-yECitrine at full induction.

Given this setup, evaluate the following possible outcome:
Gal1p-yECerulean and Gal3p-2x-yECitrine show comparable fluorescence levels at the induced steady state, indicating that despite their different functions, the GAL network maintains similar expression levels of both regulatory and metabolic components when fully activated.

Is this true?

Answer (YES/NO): NO